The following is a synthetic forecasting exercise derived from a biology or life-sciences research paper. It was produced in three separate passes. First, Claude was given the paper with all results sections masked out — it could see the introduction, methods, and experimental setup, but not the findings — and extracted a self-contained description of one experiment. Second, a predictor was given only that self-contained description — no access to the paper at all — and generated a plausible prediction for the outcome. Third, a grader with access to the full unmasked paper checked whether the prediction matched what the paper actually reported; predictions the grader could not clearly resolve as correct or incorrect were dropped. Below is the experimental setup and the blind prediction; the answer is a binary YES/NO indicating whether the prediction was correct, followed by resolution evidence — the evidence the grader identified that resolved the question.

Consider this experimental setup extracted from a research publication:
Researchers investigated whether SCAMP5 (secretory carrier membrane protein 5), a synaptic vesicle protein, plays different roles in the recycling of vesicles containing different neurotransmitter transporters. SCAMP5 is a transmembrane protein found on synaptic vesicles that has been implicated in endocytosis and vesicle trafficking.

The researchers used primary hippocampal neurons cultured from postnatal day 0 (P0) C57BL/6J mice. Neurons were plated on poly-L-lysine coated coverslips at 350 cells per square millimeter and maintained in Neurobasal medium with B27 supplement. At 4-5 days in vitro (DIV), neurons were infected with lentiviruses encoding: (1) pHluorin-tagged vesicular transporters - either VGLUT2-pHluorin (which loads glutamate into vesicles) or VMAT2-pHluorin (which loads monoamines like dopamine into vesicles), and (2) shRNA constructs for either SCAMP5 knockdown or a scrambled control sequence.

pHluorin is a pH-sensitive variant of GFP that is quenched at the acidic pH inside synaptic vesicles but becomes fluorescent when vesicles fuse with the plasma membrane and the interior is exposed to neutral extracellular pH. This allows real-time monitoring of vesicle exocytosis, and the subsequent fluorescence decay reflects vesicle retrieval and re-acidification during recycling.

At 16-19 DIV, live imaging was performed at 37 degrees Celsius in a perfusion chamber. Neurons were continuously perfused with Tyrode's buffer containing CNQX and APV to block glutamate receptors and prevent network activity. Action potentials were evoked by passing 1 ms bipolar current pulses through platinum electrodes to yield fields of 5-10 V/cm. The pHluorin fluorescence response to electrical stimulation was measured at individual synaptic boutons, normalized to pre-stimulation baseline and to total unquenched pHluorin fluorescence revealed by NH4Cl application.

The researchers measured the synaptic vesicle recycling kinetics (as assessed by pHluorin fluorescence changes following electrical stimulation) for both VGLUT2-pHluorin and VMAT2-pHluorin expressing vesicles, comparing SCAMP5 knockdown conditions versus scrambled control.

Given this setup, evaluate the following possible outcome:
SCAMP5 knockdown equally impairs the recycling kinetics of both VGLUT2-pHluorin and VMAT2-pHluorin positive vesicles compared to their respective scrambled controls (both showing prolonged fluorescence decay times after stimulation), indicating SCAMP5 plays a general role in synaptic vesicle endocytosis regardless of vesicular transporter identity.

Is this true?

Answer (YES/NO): NO